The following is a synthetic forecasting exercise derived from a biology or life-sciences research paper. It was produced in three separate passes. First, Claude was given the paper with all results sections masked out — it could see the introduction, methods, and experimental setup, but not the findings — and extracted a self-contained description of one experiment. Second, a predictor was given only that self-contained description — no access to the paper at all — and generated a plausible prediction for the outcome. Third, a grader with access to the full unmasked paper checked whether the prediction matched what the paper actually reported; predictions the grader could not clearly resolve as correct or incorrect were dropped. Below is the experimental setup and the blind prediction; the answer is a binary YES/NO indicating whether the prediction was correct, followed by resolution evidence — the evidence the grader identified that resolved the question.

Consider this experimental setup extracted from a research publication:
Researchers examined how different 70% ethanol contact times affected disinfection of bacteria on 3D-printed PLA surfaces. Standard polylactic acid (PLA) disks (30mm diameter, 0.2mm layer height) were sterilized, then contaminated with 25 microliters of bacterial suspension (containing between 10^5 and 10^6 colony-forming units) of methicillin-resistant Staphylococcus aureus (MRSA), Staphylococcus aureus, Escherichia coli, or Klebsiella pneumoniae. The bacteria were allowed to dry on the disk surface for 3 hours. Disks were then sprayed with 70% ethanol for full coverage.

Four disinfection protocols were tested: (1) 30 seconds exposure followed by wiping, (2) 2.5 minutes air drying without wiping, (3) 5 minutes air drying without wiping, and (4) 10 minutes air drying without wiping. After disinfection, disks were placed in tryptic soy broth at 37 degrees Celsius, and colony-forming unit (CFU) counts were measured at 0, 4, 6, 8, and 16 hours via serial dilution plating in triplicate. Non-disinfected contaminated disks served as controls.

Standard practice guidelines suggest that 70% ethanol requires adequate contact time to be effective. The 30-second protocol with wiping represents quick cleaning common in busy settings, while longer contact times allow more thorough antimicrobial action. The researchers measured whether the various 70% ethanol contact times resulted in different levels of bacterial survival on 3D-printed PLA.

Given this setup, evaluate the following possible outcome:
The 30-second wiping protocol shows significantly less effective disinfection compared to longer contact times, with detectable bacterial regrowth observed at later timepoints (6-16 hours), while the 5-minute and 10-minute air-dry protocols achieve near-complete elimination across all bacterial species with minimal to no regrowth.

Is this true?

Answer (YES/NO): NO